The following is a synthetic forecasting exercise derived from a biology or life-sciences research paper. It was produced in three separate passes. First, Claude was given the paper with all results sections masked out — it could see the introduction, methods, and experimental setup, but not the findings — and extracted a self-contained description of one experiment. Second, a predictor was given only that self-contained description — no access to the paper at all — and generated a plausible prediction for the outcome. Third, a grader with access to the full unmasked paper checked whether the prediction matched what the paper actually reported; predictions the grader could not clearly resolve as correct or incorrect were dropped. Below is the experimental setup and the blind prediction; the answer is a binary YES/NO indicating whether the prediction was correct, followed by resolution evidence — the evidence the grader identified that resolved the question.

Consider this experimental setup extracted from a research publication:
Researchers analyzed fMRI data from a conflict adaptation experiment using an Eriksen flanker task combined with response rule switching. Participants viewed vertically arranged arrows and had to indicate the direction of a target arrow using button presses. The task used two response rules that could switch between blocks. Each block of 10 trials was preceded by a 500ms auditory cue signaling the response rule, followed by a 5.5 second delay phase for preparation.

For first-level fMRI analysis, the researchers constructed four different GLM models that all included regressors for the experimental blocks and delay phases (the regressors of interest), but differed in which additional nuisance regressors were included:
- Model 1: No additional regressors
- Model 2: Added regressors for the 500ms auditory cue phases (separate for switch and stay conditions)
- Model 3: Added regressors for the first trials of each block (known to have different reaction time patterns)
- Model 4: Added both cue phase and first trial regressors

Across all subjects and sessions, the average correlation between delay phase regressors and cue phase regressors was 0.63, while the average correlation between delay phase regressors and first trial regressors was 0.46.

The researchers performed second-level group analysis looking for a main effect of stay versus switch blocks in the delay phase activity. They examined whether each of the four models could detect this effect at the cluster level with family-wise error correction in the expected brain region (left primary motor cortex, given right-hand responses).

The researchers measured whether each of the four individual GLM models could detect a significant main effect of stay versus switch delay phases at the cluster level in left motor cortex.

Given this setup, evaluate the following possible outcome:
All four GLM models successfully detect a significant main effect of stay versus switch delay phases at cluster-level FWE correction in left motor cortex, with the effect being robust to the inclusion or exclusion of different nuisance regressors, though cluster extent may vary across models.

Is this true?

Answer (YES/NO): NO